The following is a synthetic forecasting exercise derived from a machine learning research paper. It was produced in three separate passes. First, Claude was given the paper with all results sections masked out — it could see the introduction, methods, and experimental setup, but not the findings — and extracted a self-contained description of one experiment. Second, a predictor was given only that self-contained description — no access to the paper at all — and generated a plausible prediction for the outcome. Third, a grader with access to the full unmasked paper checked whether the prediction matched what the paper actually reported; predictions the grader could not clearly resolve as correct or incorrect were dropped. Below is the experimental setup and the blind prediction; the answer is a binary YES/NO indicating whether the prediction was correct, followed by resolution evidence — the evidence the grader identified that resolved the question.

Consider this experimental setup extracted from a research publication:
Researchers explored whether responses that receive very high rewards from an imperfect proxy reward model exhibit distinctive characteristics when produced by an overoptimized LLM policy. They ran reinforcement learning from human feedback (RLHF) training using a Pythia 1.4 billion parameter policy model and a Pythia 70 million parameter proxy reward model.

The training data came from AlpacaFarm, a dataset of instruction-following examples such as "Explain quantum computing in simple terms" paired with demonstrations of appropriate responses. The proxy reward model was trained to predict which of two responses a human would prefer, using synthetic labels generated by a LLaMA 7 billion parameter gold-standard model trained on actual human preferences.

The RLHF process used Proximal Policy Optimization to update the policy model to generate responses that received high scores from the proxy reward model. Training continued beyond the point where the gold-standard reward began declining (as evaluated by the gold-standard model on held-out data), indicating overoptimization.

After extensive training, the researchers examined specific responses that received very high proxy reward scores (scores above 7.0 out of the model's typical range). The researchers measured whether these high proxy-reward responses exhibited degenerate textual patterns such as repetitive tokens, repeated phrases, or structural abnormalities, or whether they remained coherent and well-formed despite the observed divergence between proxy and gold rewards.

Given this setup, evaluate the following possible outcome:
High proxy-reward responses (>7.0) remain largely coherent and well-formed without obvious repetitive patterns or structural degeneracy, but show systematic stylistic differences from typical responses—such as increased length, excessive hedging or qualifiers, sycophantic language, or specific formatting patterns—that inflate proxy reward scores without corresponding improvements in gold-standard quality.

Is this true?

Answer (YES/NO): NO